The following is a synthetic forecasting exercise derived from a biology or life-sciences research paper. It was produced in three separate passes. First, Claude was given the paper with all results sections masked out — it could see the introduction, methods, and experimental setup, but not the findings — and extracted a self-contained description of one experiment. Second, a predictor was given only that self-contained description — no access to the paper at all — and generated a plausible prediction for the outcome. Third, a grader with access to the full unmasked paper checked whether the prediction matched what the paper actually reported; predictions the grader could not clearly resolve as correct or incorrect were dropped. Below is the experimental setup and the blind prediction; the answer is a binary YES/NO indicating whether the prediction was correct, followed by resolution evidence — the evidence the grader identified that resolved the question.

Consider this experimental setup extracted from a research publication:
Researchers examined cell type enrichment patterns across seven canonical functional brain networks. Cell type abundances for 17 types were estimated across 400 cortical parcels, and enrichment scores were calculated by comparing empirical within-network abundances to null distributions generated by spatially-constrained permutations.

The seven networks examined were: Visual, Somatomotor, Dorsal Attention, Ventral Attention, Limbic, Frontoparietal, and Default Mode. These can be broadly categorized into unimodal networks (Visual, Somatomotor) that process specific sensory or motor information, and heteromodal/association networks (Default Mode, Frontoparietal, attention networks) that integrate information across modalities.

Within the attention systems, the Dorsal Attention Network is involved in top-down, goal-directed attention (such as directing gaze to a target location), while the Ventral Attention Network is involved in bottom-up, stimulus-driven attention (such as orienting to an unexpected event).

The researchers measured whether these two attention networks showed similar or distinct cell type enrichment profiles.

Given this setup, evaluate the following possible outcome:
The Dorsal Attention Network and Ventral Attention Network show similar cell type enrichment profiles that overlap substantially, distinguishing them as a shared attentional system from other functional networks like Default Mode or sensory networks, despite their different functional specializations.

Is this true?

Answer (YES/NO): NO